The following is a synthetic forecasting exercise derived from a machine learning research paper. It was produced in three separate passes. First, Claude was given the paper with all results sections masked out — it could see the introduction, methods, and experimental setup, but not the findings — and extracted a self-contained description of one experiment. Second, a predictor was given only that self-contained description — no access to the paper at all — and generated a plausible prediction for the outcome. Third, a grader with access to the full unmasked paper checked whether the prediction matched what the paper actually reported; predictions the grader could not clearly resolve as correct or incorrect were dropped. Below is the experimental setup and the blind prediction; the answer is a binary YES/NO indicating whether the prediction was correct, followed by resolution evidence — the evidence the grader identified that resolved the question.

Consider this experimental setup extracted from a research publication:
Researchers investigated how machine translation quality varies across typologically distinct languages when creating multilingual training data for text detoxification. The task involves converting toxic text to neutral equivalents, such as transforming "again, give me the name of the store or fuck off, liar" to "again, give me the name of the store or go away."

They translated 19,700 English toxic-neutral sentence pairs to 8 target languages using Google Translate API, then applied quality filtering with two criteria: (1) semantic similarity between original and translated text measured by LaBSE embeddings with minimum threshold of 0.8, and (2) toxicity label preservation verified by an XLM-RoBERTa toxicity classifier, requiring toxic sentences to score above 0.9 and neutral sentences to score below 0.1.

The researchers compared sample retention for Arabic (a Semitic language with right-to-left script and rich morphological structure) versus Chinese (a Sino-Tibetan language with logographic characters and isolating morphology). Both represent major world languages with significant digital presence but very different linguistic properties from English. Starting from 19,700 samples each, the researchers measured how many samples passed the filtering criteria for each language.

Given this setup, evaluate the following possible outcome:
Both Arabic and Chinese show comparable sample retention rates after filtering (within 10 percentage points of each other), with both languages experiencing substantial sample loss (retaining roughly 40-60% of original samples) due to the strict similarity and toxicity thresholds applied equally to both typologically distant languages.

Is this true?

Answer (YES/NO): NO